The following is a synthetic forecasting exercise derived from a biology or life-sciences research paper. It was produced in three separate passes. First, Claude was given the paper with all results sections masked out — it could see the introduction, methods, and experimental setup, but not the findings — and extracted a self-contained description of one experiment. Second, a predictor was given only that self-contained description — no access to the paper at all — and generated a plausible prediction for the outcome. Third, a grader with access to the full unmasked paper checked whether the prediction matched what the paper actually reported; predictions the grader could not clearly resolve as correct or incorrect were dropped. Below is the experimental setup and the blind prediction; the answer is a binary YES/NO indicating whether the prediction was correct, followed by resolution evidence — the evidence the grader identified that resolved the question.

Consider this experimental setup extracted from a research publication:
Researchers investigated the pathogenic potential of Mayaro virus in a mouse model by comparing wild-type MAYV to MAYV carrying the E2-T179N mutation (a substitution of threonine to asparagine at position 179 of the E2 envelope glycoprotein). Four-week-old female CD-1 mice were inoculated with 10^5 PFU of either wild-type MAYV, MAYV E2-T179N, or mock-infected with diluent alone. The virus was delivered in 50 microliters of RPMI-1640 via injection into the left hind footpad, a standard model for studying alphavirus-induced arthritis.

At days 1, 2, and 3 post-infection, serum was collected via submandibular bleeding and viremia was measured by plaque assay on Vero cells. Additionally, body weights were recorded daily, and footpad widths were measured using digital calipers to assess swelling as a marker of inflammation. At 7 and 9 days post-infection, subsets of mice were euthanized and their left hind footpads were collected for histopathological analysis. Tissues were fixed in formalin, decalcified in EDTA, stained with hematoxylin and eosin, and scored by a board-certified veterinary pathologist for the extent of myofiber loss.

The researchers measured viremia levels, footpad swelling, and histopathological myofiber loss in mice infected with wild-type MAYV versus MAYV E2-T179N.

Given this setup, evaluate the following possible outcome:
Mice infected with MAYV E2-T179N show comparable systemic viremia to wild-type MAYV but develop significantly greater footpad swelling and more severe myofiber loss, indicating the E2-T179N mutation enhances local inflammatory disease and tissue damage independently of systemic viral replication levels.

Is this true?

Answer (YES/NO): NO